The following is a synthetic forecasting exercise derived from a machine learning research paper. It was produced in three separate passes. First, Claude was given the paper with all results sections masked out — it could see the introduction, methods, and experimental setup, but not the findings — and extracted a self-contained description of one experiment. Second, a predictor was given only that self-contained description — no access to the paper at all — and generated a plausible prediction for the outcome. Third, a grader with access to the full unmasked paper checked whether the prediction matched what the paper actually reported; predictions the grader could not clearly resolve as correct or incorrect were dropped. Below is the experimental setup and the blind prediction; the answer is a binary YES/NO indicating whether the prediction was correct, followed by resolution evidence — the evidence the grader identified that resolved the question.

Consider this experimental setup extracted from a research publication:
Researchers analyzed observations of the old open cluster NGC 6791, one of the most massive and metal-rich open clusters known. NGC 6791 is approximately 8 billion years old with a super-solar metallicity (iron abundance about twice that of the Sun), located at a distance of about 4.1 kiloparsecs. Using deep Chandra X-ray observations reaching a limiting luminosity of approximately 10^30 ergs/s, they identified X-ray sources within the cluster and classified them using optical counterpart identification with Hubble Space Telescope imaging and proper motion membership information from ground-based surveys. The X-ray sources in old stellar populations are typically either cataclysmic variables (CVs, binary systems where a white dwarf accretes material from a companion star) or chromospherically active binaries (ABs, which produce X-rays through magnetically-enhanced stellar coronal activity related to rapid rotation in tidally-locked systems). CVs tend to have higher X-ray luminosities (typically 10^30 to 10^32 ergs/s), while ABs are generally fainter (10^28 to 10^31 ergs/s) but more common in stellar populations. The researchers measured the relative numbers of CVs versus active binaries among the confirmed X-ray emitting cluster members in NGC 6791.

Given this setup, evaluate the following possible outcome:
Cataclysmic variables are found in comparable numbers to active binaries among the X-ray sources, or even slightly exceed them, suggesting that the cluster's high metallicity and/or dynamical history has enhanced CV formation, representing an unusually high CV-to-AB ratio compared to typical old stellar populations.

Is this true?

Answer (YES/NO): NO